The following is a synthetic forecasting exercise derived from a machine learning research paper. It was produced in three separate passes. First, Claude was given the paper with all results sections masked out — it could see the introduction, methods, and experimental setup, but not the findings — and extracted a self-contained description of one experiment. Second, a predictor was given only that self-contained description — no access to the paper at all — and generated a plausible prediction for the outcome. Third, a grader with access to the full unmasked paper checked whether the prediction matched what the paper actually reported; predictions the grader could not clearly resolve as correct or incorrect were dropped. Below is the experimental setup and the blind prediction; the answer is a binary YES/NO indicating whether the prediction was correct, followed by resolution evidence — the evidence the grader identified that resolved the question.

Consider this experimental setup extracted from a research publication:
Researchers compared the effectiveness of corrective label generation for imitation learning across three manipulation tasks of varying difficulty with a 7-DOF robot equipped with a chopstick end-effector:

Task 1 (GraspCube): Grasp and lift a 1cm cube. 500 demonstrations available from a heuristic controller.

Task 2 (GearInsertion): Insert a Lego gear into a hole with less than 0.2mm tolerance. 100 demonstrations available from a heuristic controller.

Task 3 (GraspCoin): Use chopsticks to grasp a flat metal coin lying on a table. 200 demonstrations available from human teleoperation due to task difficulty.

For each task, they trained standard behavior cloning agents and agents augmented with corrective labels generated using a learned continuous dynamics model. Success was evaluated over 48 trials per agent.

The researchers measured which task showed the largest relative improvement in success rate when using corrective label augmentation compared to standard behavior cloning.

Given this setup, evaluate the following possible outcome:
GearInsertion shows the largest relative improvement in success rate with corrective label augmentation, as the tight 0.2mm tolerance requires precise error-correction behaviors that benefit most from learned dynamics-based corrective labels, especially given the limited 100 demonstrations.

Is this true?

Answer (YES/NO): NO